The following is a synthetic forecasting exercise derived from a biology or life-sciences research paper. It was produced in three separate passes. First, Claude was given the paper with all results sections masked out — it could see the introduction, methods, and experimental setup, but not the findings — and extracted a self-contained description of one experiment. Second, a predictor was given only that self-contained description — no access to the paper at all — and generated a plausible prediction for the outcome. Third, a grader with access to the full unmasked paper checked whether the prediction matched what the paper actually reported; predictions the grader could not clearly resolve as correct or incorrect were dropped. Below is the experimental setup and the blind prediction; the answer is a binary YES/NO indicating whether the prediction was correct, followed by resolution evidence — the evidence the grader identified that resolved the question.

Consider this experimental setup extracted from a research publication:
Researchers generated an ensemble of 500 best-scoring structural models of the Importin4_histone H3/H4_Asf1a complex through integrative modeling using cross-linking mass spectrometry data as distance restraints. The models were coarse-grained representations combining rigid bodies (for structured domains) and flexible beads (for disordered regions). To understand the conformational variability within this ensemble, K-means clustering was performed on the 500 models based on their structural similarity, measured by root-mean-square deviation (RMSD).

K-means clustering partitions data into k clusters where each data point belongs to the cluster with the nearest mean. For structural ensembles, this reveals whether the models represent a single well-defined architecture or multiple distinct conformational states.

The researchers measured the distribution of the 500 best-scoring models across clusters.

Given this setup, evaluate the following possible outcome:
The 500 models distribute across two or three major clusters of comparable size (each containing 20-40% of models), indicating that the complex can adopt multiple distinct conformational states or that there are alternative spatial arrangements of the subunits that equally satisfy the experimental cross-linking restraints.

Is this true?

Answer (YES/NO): NO